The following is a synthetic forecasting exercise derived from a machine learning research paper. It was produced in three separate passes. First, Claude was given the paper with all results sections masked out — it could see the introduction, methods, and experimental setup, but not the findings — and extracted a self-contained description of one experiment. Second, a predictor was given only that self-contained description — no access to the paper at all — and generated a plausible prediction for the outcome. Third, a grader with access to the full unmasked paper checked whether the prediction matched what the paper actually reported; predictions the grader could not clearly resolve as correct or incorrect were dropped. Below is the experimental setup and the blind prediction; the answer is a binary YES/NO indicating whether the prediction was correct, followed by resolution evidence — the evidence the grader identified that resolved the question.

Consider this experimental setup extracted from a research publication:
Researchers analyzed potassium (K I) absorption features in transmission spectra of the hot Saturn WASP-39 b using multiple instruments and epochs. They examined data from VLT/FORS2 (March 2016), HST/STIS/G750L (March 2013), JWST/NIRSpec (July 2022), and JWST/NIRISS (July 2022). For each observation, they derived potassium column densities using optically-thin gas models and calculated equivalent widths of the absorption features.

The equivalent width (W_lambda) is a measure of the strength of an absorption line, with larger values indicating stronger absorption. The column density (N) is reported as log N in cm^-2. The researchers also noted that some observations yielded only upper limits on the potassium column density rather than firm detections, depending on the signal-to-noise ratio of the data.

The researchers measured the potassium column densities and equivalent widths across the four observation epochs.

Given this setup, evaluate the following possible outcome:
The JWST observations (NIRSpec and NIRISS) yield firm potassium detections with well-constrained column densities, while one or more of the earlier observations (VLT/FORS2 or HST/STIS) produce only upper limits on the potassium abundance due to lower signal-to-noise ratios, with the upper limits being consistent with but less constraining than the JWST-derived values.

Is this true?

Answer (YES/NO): NO